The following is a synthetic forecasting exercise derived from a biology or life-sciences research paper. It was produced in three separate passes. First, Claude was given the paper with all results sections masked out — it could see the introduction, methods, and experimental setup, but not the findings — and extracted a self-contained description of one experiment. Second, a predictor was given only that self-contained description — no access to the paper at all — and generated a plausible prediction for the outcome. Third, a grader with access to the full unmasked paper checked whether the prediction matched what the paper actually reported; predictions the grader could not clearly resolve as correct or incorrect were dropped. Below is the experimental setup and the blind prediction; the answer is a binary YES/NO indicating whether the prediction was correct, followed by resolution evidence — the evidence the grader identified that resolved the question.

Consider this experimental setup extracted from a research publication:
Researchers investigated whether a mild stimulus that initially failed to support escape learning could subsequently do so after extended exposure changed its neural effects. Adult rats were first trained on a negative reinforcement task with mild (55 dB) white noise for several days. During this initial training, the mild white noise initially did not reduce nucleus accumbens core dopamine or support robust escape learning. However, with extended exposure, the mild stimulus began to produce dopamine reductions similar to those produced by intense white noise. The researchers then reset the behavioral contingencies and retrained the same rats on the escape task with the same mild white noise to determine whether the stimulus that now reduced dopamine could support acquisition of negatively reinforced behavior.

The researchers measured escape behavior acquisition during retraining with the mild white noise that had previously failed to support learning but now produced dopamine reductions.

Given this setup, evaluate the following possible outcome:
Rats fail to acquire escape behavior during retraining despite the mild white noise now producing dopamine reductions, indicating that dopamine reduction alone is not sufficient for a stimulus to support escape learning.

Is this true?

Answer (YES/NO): NO